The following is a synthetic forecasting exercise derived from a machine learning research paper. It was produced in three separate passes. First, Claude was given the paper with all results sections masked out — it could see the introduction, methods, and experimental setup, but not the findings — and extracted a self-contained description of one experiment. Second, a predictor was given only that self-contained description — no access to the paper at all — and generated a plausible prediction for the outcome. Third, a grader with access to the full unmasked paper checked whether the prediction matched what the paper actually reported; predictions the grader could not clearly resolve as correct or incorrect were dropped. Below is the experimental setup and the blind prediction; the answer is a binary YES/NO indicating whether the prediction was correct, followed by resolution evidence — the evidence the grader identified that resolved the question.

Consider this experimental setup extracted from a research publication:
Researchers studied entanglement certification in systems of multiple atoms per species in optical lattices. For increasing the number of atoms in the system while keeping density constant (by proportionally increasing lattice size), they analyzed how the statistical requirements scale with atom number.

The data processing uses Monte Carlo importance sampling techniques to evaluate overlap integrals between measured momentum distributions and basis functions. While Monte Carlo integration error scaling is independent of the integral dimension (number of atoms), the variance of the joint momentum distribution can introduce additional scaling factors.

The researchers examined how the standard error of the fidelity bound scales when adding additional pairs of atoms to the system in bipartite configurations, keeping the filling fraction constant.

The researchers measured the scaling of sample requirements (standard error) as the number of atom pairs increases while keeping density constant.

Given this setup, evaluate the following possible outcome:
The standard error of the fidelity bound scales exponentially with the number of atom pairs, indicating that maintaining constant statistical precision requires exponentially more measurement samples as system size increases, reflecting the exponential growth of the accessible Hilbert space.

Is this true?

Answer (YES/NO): YES